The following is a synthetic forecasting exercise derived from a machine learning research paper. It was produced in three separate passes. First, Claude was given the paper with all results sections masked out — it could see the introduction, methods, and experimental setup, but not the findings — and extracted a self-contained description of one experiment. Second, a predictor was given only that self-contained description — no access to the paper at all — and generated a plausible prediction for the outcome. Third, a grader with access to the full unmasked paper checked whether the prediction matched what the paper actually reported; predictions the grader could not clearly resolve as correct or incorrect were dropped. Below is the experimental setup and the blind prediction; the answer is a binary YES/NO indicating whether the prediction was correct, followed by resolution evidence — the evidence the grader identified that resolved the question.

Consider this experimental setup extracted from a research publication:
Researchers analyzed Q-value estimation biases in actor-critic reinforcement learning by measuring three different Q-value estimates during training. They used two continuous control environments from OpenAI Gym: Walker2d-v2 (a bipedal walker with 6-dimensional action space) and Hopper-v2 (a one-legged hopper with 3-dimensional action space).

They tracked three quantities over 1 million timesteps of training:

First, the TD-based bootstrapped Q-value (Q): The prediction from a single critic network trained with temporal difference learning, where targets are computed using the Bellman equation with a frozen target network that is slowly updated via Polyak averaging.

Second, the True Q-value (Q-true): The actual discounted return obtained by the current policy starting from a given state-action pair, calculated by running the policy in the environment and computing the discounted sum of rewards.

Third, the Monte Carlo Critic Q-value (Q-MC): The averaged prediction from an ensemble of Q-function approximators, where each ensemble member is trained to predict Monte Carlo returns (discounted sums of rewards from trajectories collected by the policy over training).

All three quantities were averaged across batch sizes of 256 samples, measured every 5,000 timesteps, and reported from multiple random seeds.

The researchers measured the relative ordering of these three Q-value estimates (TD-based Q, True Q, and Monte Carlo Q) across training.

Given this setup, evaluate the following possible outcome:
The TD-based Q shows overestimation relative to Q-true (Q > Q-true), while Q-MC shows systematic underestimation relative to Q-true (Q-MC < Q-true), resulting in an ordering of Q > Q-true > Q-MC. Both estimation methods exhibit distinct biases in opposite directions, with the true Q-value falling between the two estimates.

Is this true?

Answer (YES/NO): YES